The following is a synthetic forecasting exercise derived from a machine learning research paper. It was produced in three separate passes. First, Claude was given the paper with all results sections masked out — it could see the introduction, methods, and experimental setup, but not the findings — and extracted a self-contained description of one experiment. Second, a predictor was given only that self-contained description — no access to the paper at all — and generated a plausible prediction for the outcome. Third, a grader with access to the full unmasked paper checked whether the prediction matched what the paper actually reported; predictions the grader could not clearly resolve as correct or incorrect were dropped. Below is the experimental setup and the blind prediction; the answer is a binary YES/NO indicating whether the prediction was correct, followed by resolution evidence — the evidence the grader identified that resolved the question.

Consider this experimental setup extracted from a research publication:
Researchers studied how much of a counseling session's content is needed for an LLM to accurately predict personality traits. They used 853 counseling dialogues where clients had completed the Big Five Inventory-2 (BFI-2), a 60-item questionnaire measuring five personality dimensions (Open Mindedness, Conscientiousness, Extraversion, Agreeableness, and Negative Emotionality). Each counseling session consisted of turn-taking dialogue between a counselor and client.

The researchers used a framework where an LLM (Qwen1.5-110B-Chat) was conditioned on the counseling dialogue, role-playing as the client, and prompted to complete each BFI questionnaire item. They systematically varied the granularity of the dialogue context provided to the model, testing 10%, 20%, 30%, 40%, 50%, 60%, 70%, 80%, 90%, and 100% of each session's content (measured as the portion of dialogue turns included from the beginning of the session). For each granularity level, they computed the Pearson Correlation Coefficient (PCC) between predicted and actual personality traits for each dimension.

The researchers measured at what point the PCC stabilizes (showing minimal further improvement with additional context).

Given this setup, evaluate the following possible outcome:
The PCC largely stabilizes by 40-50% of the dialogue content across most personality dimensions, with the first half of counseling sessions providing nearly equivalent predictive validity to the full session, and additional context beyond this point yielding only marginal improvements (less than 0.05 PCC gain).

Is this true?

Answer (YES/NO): NO